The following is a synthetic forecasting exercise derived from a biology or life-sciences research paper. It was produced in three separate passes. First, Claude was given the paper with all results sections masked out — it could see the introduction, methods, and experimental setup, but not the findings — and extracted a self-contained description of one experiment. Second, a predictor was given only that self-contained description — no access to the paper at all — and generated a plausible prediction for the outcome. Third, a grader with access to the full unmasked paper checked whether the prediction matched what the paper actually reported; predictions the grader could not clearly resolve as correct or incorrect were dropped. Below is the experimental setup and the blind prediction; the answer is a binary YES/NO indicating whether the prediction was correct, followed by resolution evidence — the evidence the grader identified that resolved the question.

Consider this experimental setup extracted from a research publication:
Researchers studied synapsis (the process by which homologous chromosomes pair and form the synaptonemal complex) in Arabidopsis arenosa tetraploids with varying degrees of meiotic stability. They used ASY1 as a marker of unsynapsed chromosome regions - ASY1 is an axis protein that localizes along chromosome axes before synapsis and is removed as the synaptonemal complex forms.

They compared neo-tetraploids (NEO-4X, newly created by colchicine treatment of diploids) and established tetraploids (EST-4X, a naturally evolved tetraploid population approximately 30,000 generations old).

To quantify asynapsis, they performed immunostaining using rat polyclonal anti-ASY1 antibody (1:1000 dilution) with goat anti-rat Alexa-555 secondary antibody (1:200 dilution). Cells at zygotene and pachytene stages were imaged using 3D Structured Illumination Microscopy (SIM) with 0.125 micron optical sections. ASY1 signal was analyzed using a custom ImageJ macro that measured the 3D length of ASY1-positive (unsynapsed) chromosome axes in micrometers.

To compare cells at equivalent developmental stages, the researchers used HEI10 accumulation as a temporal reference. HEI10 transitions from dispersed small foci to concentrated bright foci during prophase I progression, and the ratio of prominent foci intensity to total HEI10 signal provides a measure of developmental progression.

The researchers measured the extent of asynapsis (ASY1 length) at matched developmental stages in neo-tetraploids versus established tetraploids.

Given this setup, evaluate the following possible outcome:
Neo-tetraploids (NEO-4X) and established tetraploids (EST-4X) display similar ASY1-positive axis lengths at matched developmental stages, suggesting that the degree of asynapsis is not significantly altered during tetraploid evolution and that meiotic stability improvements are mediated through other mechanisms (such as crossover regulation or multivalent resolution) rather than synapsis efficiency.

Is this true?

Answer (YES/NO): NO